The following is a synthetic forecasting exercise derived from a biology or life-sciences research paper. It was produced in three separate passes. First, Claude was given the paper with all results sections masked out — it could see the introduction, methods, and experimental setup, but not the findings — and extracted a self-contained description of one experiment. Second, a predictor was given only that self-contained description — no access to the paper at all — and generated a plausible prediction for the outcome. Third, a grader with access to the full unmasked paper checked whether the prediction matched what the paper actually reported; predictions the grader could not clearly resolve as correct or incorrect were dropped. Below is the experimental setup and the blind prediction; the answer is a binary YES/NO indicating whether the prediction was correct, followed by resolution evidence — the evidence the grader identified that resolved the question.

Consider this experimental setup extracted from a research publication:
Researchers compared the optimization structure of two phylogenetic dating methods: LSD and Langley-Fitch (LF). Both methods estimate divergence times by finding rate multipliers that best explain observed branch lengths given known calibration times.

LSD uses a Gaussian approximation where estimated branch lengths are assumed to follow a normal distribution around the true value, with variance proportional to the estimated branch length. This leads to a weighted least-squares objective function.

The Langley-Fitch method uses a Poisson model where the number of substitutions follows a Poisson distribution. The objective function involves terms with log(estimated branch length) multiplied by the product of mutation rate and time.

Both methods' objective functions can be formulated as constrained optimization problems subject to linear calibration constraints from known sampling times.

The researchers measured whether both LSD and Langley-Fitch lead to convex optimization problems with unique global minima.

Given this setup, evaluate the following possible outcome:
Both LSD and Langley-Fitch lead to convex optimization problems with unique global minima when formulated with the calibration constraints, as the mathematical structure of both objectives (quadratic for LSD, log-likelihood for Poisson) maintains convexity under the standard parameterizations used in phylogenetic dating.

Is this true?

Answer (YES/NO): YES